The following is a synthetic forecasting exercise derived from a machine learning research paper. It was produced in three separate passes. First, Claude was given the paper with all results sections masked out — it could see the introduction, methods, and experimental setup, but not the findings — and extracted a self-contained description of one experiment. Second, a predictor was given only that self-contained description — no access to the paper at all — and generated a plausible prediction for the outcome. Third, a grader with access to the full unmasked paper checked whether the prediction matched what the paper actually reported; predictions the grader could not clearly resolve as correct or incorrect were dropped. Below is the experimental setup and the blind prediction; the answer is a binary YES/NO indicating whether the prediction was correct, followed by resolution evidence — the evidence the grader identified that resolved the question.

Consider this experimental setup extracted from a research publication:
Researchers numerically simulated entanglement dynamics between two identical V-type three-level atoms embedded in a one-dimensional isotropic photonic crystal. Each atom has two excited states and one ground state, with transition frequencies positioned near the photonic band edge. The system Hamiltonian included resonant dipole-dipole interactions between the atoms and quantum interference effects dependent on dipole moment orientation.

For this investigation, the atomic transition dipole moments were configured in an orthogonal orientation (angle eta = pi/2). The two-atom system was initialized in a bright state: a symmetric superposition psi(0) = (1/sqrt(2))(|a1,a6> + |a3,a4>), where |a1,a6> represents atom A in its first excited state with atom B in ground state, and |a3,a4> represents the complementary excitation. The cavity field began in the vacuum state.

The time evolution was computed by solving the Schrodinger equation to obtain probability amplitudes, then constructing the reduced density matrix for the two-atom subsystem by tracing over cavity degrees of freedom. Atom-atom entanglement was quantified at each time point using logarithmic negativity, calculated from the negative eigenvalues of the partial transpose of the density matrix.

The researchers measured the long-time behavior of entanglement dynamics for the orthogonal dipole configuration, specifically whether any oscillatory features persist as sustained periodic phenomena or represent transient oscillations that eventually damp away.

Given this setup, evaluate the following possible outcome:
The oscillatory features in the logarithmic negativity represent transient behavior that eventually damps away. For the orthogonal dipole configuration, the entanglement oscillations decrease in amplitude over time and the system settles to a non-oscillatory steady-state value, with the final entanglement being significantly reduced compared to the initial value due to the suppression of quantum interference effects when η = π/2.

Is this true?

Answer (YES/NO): NO